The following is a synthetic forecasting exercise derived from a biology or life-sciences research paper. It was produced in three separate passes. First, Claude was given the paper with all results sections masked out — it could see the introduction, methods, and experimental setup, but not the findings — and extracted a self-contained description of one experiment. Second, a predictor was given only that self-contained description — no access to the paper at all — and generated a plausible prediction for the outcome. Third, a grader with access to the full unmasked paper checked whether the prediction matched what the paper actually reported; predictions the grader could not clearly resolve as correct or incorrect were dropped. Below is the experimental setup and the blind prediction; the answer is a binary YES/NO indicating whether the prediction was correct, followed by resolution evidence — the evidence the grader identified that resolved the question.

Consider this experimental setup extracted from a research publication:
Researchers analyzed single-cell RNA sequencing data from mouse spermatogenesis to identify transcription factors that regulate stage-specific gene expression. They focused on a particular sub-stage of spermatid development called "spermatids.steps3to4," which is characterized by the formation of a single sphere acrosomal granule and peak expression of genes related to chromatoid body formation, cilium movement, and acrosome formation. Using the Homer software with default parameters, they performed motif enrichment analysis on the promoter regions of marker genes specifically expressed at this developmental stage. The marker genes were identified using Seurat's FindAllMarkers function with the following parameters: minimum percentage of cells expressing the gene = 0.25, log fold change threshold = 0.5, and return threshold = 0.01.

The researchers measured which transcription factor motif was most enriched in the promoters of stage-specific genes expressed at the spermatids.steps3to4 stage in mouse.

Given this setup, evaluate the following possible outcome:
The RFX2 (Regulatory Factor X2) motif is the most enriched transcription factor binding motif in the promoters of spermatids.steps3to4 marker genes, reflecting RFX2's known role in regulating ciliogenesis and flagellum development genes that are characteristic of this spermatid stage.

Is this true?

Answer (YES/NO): YES